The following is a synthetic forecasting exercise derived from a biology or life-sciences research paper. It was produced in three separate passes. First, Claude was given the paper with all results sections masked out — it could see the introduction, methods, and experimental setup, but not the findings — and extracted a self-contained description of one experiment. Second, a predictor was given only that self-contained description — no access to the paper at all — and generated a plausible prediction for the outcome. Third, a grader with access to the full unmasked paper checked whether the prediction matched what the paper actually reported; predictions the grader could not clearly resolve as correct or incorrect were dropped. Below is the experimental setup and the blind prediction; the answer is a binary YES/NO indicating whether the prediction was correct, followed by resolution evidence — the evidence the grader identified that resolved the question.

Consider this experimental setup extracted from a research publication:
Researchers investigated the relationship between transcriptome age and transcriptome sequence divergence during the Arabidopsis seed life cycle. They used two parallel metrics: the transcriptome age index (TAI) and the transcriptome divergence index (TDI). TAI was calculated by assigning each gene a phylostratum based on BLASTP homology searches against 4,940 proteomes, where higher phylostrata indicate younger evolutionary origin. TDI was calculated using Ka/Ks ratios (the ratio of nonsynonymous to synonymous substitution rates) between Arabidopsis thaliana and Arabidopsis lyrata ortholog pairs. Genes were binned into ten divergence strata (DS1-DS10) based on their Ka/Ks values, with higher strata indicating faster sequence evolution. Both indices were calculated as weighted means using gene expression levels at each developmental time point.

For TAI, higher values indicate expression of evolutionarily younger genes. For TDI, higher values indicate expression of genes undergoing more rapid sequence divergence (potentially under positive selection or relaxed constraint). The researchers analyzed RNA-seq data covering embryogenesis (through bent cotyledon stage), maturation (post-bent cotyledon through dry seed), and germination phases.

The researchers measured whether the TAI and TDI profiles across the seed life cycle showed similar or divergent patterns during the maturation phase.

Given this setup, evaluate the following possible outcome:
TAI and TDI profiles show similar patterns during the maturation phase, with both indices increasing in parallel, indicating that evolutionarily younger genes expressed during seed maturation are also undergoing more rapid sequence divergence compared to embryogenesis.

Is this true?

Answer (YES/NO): YES